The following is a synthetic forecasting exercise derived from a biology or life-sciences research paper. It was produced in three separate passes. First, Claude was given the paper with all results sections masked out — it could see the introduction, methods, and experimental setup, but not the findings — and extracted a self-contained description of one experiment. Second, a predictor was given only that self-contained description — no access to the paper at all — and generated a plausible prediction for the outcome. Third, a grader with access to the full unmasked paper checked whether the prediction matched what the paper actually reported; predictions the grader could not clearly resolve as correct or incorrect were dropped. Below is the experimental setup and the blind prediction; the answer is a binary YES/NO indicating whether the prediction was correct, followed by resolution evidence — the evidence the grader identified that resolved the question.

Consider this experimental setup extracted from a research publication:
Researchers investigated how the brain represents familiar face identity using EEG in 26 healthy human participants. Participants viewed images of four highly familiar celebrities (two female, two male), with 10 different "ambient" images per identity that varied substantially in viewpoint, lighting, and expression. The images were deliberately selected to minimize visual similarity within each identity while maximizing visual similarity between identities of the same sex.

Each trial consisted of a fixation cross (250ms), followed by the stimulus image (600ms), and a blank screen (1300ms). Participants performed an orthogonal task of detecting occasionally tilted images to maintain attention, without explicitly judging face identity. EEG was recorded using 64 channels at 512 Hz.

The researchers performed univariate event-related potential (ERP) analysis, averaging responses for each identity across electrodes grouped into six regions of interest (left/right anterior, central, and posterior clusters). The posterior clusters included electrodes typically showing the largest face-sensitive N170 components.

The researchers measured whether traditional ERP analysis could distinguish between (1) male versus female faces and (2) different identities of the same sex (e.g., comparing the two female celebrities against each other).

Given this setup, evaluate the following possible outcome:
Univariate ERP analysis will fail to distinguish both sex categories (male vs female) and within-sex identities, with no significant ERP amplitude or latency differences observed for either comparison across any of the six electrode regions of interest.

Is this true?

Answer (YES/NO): NO